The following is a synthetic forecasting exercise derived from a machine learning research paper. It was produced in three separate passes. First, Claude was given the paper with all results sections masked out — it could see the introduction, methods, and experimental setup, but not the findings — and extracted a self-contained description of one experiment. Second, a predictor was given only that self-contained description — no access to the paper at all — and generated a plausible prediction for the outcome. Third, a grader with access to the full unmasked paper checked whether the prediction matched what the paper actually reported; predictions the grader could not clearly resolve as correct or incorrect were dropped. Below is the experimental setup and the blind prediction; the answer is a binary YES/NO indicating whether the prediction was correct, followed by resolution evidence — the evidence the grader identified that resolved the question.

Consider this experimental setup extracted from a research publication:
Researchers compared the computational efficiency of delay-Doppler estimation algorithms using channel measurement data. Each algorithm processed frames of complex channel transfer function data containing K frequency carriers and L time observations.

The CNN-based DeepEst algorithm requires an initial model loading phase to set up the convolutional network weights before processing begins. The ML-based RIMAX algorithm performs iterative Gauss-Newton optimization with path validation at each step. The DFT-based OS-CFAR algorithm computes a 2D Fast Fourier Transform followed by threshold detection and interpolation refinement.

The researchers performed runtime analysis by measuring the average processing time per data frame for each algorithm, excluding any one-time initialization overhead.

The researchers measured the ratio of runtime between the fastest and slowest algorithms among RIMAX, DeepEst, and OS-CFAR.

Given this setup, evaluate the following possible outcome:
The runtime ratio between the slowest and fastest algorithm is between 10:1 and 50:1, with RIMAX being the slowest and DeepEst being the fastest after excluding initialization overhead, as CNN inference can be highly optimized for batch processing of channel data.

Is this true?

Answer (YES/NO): NO